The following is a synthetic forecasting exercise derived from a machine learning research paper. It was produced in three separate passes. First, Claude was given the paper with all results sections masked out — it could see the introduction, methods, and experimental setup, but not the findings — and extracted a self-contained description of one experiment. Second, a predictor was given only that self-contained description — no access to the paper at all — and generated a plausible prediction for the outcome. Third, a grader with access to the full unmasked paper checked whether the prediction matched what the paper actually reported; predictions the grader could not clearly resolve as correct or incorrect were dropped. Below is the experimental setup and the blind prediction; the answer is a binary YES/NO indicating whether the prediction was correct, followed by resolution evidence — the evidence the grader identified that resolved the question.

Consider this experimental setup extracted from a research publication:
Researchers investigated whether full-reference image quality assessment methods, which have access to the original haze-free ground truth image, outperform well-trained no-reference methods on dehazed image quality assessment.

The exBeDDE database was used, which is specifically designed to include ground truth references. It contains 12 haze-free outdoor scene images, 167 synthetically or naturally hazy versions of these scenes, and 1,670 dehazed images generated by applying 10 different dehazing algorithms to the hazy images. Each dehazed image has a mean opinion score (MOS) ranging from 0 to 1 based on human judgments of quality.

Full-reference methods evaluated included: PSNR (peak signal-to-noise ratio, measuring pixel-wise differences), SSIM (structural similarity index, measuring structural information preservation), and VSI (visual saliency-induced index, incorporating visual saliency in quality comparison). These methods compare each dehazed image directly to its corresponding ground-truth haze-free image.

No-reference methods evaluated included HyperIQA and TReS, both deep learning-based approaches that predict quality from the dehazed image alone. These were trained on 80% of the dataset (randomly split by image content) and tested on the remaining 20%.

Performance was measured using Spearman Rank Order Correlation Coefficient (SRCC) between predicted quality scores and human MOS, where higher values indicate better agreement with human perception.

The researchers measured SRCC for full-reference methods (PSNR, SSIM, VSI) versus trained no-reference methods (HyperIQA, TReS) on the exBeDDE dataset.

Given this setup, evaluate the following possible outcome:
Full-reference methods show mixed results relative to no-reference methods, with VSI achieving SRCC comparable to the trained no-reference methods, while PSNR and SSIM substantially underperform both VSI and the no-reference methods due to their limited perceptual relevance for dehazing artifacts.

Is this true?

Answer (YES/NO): NO